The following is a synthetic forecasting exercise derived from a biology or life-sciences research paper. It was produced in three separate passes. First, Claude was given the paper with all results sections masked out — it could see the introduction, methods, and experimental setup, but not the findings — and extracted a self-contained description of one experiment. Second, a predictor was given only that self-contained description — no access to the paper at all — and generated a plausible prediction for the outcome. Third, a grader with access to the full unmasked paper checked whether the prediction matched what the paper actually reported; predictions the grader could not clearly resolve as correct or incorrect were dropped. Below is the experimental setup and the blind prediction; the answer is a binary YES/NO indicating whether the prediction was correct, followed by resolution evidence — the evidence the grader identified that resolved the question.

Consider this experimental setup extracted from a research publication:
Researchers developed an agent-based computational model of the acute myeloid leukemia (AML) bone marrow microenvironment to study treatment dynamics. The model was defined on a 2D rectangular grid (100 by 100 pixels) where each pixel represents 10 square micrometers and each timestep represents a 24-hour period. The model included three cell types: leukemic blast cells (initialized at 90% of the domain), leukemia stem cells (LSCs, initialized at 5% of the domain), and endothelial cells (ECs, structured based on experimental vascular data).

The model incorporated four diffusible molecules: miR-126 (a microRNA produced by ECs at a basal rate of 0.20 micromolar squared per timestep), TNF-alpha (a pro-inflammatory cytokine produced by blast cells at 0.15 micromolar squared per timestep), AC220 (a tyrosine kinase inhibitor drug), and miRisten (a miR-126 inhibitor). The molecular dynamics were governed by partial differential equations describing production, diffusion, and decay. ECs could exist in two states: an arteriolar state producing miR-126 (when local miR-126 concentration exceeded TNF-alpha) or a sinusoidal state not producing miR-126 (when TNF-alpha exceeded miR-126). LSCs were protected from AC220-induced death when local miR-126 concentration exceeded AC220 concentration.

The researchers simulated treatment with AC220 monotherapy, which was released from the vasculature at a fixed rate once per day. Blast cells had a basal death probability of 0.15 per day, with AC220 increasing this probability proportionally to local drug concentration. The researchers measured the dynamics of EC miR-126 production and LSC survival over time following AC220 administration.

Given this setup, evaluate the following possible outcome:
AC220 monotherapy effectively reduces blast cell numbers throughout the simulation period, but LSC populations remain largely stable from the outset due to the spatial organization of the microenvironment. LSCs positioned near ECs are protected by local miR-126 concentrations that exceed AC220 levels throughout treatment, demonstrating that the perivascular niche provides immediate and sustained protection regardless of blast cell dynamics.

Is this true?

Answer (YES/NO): NO